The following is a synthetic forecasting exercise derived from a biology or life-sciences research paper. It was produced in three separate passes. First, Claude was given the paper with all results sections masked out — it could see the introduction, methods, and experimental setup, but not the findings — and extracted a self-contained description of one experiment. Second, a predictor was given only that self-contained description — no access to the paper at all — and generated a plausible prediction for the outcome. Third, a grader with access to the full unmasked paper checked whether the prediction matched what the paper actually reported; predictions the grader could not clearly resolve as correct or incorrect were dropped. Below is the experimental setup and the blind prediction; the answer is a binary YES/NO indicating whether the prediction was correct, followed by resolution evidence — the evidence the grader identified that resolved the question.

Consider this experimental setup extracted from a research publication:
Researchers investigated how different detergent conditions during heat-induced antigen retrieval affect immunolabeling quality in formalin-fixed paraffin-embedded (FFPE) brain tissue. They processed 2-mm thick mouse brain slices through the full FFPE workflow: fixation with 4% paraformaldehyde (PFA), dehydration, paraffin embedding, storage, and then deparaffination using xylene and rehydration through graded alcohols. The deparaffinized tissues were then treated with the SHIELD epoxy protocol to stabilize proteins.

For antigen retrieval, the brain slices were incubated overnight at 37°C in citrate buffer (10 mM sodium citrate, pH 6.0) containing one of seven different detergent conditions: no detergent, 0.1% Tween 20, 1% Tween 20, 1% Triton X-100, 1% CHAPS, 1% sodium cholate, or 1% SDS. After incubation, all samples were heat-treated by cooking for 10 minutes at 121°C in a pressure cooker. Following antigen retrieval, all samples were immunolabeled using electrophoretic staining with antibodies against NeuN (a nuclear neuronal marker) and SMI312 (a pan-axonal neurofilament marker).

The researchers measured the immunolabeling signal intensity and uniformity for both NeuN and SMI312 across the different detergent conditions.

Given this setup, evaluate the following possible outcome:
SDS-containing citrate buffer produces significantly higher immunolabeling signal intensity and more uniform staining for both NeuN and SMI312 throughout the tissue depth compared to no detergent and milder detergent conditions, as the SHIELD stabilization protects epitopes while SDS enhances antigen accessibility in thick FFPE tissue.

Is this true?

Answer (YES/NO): NO